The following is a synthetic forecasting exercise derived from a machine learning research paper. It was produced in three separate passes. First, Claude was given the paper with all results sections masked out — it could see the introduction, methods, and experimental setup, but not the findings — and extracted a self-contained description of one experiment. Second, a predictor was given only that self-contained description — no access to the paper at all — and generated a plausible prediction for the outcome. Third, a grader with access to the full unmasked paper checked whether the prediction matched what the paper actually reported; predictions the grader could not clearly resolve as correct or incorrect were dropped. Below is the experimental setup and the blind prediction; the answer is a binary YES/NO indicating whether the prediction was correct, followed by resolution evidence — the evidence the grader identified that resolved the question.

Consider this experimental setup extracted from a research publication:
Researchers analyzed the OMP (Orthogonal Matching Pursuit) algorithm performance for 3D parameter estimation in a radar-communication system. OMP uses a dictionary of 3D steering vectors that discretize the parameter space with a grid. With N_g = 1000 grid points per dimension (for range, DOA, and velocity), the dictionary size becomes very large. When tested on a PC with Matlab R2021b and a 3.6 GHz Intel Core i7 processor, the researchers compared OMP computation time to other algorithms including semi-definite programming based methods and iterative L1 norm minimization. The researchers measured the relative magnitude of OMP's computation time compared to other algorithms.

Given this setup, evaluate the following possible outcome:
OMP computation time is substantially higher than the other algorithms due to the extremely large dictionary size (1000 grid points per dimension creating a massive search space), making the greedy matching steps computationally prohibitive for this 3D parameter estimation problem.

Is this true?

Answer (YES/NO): YES